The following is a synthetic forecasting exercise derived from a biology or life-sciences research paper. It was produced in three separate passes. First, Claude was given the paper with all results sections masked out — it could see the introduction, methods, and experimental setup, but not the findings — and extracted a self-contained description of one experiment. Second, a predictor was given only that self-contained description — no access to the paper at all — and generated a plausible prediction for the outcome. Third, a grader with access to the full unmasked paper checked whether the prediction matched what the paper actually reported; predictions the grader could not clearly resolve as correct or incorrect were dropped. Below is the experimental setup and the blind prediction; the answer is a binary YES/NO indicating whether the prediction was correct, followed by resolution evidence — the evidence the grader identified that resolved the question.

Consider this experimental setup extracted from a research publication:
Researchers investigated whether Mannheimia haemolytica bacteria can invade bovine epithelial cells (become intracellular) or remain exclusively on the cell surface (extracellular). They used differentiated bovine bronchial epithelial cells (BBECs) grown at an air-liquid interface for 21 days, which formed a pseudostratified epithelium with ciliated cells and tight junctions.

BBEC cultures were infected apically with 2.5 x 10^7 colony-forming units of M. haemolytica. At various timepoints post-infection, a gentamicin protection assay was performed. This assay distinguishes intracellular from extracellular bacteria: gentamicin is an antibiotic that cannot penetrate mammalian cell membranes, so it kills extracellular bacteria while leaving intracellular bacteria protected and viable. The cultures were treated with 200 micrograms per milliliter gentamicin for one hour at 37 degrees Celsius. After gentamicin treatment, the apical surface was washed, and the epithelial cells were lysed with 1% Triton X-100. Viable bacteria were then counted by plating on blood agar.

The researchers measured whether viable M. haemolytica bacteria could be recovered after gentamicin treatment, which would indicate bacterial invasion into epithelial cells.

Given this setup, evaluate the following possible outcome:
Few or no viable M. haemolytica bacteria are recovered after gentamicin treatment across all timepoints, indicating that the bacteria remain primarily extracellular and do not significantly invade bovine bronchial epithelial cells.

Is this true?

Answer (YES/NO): NO